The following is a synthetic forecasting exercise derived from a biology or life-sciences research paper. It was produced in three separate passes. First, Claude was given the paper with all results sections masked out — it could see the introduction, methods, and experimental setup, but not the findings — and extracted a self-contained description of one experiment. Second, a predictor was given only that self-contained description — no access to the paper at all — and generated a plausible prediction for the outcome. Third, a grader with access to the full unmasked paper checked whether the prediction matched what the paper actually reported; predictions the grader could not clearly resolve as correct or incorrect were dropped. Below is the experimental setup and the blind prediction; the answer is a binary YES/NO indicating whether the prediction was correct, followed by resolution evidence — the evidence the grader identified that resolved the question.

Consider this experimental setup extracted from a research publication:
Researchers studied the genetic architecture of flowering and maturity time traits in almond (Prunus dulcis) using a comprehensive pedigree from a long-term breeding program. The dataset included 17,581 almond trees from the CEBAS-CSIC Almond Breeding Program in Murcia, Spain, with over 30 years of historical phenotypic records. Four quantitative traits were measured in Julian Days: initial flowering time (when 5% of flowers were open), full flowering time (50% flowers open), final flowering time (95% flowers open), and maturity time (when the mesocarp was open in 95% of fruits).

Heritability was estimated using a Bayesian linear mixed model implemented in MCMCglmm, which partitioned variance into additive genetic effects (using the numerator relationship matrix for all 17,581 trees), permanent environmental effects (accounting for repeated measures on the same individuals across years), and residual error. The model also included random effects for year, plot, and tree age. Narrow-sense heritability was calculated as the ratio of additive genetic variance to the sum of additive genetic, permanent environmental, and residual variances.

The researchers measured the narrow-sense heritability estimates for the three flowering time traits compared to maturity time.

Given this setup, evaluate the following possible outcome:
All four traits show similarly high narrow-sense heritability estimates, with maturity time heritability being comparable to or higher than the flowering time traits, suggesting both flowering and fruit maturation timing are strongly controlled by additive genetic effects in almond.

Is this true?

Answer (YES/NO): NO